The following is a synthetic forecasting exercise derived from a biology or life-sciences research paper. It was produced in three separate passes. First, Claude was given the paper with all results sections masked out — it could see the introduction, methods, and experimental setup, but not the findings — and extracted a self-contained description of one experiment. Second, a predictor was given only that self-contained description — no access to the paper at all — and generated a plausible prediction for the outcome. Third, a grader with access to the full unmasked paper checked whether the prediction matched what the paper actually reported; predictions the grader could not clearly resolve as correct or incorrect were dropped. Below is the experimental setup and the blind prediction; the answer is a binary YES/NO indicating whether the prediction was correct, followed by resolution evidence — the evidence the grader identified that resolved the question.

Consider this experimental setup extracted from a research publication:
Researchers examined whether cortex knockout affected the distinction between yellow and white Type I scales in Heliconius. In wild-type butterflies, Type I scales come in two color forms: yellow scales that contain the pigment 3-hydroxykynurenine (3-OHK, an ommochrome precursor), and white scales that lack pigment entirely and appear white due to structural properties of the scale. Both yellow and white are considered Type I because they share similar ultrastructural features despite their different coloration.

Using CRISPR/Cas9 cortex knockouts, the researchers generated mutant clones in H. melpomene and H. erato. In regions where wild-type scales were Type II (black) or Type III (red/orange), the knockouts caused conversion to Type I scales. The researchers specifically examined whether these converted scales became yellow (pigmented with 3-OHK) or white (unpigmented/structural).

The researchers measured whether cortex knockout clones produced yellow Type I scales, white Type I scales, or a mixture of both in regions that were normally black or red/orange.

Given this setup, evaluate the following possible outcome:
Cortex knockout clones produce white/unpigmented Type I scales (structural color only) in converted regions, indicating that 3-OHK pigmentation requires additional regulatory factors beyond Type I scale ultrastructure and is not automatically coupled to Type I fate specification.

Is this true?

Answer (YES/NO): NO